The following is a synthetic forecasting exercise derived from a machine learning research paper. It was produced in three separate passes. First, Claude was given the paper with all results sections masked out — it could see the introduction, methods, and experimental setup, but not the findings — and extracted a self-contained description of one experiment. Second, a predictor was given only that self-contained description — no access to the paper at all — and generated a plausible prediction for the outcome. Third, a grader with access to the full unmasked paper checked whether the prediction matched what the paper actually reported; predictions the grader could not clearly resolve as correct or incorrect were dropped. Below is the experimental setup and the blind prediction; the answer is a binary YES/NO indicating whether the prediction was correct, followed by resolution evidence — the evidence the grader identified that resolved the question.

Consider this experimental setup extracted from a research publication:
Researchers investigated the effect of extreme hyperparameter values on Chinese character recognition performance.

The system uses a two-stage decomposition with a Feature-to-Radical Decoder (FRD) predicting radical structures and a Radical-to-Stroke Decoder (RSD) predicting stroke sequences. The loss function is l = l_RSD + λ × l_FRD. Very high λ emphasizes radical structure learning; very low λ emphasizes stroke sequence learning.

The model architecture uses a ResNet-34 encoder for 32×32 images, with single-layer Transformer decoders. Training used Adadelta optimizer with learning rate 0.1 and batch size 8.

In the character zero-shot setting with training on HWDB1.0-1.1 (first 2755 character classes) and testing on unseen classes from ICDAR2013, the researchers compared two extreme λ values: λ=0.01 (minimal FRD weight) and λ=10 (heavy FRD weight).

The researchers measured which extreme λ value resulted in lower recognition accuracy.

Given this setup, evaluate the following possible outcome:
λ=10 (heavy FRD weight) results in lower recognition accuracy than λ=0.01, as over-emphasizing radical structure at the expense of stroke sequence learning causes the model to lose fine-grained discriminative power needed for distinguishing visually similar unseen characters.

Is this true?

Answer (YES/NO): YES